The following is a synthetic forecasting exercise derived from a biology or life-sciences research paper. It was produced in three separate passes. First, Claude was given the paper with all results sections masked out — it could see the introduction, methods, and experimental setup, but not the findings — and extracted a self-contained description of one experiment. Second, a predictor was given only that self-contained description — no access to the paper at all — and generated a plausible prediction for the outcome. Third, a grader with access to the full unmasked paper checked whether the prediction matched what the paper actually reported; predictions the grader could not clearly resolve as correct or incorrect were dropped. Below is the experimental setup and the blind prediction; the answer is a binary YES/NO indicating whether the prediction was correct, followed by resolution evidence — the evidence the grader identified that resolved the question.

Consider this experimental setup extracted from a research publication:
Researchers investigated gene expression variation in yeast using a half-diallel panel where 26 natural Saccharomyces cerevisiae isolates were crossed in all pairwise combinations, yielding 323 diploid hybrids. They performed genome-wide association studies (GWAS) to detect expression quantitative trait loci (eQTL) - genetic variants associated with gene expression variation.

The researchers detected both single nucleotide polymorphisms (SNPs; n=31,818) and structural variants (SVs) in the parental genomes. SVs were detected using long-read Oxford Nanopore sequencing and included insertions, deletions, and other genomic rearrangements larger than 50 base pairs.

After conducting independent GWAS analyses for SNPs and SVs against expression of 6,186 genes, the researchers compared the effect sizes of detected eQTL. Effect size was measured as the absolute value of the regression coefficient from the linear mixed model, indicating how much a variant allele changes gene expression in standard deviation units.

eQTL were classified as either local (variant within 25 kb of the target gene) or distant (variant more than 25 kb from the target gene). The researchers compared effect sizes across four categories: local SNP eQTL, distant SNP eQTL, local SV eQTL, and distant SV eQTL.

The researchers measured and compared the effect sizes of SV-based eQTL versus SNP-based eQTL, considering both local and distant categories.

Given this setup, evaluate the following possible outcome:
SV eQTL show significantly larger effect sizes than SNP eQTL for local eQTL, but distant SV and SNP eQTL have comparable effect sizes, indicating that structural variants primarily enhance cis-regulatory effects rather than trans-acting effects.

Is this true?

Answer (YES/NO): NO